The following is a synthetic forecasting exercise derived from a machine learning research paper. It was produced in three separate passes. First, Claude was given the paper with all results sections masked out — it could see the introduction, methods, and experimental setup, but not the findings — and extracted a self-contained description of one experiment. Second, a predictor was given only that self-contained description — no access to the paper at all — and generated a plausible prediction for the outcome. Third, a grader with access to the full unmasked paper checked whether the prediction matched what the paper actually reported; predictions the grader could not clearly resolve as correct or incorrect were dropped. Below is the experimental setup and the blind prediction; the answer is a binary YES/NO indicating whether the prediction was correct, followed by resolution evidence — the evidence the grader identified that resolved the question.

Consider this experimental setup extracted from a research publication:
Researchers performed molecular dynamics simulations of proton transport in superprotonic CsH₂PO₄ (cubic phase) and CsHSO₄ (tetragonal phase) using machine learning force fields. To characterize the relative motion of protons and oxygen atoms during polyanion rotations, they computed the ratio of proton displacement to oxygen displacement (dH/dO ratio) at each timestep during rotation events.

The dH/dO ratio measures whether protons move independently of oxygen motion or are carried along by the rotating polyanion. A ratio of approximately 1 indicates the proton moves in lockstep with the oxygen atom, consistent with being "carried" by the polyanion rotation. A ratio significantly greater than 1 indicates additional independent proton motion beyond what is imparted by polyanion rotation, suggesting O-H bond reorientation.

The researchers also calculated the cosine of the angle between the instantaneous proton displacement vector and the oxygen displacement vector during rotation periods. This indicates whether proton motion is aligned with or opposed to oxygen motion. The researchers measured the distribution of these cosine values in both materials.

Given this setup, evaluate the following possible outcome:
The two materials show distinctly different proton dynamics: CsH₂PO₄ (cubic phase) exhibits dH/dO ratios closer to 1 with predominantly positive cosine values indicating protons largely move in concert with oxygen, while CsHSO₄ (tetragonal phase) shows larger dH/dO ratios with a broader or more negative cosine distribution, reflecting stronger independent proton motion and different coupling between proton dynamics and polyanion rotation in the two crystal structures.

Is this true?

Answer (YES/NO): NO